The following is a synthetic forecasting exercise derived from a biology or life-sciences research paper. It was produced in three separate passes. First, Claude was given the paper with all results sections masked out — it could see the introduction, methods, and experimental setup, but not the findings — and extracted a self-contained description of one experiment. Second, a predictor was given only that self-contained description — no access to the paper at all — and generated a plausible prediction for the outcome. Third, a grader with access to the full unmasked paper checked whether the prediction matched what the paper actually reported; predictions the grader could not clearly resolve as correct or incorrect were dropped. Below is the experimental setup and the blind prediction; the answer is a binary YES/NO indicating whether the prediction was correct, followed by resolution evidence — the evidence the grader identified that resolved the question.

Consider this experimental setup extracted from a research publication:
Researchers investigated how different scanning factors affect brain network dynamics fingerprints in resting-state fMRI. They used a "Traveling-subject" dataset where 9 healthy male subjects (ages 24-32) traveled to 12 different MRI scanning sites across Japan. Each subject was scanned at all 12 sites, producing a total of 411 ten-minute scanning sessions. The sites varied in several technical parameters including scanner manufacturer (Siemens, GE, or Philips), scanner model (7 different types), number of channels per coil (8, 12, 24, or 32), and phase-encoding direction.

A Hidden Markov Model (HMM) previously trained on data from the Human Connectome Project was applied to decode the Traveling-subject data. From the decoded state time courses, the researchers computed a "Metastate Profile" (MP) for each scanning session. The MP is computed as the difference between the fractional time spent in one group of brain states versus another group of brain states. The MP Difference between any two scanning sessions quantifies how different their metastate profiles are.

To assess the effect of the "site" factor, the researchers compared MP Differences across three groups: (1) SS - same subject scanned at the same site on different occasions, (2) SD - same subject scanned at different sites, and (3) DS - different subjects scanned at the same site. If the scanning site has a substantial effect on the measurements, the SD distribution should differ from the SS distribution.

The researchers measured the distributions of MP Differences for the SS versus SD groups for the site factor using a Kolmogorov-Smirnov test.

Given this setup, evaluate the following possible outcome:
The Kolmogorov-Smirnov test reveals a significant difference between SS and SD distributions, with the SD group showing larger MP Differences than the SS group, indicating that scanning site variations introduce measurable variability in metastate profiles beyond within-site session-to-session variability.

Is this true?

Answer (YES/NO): YES